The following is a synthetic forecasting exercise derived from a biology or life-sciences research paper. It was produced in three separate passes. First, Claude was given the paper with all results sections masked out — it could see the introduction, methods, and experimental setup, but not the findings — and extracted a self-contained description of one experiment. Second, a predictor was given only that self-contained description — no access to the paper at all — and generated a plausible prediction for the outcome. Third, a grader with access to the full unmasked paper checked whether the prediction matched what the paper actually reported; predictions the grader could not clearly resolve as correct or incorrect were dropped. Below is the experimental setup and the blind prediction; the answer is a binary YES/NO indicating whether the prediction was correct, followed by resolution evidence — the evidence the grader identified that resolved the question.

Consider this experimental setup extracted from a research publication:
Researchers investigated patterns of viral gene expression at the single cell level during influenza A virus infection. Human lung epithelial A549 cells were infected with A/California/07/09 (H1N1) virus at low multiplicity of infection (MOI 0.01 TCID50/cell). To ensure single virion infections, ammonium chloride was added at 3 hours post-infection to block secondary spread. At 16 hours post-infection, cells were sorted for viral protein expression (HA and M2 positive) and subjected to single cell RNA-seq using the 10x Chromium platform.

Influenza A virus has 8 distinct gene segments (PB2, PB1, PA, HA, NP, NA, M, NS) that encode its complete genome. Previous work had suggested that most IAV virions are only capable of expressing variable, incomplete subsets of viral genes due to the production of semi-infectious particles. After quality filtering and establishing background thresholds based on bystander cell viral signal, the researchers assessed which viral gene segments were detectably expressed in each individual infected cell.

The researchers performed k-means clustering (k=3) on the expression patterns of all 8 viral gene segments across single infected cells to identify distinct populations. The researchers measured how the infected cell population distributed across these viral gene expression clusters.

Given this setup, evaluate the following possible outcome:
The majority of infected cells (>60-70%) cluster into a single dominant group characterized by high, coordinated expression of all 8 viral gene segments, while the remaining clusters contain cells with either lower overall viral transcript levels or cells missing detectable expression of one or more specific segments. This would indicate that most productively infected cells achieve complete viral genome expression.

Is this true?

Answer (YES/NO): NO